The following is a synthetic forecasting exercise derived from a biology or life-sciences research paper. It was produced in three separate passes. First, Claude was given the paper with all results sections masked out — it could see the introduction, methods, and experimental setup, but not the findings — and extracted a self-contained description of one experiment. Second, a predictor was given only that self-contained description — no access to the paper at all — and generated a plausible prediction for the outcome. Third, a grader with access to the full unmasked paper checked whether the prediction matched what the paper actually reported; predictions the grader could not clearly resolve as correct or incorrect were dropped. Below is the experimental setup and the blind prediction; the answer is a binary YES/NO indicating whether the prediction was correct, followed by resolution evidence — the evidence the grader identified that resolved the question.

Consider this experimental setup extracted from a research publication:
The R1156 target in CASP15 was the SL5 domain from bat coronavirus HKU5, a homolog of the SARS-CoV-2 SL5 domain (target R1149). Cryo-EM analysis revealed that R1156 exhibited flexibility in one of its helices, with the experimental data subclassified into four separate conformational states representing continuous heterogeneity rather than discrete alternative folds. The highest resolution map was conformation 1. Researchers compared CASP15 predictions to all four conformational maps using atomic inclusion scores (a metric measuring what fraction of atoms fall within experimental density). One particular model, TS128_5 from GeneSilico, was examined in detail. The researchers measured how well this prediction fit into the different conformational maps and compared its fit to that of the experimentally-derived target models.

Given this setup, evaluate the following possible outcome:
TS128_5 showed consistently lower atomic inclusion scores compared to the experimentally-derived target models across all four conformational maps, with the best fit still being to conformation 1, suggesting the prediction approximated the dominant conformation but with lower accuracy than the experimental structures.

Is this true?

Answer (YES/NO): NO